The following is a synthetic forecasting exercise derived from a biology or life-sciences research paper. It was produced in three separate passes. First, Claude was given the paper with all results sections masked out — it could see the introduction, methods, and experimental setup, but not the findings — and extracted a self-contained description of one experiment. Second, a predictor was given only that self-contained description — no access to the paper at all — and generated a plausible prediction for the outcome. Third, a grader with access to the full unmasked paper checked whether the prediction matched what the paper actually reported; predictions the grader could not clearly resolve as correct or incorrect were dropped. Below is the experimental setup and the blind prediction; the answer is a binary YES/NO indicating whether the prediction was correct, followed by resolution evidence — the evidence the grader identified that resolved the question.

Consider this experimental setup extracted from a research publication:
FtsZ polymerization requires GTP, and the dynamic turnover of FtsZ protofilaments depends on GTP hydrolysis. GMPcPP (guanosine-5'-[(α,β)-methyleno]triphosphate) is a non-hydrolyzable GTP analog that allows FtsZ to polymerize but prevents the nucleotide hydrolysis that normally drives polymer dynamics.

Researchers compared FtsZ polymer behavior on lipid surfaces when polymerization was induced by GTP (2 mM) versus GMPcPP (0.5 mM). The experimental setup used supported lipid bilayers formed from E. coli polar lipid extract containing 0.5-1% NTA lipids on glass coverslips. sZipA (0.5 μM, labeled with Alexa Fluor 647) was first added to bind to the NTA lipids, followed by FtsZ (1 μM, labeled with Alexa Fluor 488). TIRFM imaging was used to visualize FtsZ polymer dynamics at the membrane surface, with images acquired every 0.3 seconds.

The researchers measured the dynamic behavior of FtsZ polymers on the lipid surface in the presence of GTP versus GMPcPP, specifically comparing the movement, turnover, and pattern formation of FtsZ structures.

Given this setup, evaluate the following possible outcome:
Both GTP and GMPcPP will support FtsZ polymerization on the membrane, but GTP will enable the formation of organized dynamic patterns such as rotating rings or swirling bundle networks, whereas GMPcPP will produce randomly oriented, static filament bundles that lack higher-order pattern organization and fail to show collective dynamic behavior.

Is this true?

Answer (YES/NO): NO